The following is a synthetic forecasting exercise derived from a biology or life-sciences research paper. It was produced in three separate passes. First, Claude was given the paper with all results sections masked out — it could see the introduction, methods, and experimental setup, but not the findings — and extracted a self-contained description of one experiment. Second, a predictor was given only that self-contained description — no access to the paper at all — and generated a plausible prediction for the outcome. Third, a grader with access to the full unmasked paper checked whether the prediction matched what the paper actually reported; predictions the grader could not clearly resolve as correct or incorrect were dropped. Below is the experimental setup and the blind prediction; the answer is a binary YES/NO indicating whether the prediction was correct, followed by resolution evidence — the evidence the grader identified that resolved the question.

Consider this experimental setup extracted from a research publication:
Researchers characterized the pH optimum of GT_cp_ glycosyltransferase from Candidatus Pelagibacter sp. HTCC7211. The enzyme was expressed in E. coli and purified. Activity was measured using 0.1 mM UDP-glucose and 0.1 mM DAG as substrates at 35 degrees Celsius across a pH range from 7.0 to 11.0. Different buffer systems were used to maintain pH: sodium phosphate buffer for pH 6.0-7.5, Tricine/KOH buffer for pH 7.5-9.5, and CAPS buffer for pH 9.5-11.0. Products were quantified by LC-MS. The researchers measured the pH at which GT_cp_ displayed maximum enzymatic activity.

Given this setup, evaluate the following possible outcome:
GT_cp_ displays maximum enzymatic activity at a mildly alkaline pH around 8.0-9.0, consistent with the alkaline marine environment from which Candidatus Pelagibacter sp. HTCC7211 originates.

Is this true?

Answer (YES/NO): YES